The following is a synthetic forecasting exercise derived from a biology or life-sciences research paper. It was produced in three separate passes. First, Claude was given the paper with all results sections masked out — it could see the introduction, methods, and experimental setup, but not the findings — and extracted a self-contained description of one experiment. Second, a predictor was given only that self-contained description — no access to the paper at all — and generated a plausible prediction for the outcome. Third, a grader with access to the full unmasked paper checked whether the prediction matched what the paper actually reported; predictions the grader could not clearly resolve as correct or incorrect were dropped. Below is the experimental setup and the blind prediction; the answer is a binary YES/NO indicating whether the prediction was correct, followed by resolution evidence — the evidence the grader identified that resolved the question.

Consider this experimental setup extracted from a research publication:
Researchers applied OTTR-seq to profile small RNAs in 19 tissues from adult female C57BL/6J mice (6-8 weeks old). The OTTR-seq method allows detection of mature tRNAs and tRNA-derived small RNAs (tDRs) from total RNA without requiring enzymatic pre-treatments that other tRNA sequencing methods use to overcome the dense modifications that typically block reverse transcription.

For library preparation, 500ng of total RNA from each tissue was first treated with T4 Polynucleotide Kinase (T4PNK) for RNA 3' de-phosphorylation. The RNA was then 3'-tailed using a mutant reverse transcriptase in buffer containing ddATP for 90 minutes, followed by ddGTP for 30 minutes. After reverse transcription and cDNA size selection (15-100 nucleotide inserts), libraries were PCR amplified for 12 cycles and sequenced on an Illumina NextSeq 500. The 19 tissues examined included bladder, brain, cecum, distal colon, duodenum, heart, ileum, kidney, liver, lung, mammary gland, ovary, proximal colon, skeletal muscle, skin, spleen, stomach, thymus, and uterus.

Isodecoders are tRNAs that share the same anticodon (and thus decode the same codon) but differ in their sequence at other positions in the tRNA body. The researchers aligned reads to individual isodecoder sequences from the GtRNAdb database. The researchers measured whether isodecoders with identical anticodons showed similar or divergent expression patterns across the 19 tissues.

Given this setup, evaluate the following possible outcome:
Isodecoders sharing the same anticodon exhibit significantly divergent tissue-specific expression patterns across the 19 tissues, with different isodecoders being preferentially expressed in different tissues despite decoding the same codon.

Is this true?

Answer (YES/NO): YES